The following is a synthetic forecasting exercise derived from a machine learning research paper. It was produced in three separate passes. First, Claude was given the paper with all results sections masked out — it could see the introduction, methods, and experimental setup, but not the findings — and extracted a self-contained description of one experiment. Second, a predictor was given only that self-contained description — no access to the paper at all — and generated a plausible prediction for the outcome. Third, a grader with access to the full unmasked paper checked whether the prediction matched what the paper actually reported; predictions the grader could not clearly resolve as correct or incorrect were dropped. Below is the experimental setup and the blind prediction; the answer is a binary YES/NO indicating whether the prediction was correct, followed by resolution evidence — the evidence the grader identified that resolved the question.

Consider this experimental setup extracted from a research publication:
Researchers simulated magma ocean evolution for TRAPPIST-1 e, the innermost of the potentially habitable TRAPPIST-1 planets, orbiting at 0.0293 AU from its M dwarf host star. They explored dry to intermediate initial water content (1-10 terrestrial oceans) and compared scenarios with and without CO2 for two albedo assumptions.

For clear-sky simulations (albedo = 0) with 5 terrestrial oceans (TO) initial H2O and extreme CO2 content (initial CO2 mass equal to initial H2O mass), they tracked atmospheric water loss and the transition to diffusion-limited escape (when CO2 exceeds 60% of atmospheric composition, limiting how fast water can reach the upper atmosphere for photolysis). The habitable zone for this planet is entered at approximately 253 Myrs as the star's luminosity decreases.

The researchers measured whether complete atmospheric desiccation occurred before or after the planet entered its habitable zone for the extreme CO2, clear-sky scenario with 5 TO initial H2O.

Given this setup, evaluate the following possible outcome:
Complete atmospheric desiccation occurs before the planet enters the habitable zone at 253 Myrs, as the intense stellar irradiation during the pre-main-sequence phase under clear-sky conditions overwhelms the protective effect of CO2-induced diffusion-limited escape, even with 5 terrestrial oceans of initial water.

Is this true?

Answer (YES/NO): NO